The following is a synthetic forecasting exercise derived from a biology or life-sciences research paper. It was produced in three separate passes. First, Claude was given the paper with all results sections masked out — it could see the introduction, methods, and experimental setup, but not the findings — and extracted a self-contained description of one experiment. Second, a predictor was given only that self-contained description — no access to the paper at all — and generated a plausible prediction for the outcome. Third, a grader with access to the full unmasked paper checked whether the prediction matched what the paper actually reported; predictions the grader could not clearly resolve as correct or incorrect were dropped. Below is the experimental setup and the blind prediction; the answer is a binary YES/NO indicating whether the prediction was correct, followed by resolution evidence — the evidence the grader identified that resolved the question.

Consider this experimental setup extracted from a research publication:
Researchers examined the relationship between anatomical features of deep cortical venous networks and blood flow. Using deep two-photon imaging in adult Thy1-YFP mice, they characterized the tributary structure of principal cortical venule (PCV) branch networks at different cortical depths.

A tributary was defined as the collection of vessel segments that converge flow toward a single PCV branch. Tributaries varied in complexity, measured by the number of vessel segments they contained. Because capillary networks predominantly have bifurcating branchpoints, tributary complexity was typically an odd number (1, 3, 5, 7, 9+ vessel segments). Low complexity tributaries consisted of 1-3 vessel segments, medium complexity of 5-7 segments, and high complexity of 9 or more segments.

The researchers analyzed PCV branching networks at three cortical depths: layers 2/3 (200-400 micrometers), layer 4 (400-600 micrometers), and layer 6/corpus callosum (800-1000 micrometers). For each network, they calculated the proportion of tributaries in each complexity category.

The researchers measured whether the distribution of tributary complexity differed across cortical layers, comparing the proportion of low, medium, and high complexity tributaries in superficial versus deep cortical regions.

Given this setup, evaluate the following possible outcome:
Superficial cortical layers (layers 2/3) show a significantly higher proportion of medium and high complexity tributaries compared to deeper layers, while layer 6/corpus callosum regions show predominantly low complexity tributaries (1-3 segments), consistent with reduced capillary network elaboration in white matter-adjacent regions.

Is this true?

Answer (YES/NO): NO